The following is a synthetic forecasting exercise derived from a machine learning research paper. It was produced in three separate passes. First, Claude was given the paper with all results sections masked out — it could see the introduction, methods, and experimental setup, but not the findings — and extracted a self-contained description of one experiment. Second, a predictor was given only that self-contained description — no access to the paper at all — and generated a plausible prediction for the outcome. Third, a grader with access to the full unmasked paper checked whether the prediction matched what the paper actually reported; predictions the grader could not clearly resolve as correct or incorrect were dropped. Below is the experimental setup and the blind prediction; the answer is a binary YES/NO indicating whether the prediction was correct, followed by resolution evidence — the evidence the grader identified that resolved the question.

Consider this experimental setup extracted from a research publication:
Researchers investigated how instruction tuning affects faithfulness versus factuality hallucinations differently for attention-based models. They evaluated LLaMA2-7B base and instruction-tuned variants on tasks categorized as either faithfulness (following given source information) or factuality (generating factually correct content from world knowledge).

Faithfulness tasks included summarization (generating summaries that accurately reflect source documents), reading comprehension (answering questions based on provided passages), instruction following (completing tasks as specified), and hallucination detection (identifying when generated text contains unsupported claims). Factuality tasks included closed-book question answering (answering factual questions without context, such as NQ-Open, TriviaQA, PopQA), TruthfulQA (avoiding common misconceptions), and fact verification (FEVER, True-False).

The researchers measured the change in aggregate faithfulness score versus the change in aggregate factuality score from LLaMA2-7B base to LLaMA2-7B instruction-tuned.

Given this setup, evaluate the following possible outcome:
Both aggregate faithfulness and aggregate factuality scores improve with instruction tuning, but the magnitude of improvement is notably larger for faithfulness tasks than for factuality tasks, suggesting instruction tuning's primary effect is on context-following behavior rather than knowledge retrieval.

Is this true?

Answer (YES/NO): NO